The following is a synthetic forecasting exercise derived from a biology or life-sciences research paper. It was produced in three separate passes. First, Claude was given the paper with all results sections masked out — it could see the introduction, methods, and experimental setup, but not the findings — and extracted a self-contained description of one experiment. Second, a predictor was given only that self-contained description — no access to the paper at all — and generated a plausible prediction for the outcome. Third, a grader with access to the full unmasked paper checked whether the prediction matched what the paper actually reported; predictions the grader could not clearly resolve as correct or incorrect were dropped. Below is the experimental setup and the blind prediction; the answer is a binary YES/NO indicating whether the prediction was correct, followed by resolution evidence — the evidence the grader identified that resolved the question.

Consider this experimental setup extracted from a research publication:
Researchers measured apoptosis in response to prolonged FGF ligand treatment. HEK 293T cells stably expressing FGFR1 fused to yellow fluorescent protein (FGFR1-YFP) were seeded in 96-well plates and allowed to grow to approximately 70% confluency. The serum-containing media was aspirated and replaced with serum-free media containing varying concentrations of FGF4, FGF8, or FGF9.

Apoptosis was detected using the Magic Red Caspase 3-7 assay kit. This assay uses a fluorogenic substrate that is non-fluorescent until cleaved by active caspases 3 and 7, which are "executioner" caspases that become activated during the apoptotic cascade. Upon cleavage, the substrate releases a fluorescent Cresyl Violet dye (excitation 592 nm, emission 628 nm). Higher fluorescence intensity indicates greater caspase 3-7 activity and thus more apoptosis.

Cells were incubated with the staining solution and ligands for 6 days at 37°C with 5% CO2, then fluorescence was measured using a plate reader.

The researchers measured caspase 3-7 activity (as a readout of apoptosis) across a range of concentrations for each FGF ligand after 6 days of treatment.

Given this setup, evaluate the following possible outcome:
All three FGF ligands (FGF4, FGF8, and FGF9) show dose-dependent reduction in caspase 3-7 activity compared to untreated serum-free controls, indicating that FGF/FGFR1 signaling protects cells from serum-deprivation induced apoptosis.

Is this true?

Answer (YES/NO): NO